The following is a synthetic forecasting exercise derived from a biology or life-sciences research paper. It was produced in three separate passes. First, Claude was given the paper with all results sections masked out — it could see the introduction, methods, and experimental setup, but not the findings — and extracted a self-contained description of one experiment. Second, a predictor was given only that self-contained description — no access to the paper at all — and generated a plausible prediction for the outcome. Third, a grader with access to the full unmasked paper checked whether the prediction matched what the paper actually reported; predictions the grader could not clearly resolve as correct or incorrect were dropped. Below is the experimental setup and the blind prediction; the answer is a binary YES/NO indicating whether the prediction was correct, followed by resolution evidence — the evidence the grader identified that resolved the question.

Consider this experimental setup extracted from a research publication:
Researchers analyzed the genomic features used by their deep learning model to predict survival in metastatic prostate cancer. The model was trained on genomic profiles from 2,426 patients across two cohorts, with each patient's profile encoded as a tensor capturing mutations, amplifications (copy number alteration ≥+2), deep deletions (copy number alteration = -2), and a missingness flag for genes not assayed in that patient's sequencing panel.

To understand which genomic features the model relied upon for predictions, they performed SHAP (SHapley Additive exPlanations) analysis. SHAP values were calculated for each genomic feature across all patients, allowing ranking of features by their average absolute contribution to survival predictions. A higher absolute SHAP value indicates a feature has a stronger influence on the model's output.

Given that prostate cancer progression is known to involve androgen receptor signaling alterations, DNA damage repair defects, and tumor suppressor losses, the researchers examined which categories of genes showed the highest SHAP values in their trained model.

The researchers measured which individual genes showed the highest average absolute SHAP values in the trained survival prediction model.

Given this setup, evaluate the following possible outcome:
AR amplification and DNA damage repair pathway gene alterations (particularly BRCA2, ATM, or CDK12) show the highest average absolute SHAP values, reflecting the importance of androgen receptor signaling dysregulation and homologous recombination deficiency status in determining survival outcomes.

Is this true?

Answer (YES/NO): NO